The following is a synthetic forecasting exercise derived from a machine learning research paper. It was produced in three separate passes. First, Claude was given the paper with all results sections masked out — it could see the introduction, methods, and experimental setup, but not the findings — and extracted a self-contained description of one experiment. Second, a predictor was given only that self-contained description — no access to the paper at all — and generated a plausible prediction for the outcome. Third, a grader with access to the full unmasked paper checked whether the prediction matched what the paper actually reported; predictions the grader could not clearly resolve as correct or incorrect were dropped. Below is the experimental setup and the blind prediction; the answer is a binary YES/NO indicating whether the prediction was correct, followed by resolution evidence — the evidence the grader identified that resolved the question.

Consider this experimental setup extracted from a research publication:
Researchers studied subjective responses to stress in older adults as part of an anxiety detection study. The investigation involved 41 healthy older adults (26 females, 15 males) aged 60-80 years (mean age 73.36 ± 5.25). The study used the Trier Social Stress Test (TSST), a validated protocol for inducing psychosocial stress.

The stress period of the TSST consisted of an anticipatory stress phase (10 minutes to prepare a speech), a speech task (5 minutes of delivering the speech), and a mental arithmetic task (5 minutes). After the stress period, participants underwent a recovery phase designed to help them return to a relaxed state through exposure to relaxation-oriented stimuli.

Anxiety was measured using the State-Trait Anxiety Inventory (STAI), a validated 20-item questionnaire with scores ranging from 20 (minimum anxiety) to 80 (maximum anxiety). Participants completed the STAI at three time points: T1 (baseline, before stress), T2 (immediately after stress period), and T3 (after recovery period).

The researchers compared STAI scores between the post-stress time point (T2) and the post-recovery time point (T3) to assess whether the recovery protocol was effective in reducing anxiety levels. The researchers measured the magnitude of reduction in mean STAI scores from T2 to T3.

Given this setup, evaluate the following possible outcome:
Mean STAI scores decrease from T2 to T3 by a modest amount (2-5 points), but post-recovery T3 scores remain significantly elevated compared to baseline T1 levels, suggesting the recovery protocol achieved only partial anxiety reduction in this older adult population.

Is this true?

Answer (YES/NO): NO